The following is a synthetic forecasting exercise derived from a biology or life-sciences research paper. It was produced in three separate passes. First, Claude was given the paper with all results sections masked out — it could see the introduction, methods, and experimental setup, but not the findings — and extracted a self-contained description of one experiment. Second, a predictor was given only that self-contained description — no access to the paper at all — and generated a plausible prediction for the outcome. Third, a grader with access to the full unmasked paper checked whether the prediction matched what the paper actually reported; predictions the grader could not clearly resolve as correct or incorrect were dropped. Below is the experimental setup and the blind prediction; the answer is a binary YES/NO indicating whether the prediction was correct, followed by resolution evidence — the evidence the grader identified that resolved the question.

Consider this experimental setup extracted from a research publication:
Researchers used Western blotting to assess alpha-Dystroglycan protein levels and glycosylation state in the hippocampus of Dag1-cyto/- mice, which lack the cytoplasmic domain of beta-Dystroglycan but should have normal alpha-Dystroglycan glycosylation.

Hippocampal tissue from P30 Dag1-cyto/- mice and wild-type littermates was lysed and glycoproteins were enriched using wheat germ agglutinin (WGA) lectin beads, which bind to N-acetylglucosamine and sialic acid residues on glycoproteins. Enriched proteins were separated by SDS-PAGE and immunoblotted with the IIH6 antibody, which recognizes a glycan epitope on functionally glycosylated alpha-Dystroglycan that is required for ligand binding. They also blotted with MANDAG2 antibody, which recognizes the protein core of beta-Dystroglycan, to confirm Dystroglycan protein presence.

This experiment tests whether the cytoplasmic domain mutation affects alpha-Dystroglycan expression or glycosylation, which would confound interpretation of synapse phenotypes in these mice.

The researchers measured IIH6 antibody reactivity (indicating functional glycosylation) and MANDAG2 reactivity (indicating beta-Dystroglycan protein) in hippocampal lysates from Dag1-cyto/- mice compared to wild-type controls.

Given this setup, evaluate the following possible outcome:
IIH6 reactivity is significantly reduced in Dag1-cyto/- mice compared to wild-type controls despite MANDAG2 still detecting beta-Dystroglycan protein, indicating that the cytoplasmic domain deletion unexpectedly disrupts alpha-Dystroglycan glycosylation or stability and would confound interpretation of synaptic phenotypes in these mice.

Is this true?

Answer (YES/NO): NO